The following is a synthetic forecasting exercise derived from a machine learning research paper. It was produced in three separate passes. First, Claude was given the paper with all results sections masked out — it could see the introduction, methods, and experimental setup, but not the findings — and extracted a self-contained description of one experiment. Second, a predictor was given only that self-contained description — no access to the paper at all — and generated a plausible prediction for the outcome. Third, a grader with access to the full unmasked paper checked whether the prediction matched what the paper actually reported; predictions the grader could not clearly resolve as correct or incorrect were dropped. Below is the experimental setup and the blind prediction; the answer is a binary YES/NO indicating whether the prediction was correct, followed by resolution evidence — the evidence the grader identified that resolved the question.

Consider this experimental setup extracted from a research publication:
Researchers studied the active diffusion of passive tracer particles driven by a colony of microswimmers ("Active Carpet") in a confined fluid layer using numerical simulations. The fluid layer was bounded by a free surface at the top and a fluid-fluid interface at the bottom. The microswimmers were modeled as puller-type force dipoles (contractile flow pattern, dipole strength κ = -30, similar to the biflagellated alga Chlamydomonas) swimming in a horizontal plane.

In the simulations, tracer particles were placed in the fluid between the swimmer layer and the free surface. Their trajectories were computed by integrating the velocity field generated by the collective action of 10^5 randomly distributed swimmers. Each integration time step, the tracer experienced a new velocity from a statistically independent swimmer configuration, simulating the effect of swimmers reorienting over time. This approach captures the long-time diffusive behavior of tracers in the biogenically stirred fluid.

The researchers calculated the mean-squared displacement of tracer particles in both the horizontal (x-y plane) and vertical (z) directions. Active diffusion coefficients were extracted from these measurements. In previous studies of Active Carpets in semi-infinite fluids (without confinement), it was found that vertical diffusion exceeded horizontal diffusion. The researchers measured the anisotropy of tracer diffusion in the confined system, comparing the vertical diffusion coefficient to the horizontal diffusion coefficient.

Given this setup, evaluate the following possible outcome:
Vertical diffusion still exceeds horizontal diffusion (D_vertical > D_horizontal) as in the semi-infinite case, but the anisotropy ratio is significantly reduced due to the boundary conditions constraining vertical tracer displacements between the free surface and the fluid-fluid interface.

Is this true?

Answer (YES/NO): NO